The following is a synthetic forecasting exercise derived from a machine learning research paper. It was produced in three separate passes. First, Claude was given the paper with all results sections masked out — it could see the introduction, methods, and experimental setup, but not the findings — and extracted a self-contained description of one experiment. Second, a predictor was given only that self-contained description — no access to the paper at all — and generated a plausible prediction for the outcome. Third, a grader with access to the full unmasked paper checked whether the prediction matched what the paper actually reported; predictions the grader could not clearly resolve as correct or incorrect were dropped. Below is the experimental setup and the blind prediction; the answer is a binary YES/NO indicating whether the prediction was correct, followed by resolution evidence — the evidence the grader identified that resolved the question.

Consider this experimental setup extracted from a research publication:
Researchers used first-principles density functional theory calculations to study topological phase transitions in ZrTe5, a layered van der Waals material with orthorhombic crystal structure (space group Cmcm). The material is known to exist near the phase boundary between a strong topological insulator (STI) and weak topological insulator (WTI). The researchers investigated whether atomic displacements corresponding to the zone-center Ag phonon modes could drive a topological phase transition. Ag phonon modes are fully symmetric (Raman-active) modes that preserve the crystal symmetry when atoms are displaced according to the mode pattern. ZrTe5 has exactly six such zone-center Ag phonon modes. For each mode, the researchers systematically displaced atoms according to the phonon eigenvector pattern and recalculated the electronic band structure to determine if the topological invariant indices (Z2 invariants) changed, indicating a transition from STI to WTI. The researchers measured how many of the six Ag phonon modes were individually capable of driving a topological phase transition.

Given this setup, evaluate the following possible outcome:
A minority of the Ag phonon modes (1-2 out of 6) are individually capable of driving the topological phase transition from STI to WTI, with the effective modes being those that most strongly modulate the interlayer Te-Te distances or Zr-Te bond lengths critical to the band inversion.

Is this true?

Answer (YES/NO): NO